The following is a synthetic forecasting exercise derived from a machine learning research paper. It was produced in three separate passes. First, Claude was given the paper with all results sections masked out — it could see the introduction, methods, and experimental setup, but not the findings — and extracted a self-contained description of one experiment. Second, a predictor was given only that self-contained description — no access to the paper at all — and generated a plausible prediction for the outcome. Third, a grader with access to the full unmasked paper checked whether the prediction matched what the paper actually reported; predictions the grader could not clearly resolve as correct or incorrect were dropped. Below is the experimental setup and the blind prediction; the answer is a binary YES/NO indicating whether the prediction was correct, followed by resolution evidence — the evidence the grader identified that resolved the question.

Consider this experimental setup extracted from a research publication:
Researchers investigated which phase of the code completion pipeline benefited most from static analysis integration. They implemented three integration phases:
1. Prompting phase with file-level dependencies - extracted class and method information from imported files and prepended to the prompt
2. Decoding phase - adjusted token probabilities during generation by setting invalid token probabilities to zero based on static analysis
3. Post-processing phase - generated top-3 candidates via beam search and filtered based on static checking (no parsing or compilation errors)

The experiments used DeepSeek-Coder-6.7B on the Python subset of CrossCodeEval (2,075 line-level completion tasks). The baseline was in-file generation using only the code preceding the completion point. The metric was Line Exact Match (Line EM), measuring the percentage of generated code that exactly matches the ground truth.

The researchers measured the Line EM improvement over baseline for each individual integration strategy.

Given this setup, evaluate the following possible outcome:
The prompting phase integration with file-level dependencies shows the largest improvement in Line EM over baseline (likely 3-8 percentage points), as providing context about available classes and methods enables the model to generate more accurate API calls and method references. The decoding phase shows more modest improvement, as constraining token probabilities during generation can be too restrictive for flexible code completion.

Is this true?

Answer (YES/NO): NO